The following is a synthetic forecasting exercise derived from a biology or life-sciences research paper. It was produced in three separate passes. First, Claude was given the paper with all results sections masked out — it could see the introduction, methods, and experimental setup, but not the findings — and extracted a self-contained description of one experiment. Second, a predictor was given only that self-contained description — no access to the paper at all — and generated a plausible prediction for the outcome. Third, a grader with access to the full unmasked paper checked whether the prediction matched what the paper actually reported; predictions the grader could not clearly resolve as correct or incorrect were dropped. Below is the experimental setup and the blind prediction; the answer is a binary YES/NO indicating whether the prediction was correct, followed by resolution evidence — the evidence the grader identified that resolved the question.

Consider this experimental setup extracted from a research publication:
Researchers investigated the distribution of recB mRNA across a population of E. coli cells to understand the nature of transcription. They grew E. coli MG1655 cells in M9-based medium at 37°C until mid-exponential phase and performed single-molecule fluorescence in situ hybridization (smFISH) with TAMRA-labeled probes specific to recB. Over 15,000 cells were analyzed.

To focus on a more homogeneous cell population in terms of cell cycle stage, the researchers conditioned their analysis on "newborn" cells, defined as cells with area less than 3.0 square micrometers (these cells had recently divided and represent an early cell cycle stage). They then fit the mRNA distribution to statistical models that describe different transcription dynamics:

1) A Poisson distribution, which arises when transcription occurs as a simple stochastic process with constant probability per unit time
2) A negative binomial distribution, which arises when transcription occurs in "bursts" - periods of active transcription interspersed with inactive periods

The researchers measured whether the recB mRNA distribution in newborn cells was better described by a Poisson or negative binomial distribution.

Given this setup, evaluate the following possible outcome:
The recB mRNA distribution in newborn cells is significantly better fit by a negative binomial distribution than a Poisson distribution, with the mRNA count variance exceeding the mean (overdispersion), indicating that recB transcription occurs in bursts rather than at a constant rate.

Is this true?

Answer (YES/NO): YES